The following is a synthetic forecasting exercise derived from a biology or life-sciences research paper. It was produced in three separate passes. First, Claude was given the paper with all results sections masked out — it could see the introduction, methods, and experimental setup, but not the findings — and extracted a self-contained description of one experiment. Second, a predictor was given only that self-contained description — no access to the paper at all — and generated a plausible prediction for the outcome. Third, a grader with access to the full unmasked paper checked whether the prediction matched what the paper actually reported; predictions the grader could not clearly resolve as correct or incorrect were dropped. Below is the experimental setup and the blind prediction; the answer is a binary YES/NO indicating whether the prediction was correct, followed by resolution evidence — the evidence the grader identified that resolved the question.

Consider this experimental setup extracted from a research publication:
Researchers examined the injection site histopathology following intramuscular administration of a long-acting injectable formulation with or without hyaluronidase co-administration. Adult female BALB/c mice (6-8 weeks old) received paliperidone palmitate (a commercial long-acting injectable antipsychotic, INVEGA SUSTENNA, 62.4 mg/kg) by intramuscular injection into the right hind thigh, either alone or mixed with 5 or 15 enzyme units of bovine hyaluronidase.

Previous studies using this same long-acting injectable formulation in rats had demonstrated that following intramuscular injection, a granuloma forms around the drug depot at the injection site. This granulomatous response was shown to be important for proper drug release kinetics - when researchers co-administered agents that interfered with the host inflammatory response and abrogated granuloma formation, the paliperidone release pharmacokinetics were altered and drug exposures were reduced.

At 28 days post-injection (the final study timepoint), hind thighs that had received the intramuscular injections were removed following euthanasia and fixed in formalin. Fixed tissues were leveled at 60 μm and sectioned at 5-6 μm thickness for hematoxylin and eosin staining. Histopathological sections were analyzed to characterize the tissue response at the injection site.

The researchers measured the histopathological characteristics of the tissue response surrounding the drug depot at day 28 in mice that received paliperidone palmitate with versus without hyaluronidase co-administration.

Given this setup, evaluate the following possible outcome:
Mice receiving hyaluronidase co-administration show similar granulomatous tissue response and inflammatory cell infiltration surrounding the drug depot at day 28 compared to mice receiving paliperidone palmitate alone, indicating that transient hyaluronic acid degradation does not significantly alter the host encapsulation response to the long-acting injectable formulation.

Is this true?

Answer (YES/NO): NO